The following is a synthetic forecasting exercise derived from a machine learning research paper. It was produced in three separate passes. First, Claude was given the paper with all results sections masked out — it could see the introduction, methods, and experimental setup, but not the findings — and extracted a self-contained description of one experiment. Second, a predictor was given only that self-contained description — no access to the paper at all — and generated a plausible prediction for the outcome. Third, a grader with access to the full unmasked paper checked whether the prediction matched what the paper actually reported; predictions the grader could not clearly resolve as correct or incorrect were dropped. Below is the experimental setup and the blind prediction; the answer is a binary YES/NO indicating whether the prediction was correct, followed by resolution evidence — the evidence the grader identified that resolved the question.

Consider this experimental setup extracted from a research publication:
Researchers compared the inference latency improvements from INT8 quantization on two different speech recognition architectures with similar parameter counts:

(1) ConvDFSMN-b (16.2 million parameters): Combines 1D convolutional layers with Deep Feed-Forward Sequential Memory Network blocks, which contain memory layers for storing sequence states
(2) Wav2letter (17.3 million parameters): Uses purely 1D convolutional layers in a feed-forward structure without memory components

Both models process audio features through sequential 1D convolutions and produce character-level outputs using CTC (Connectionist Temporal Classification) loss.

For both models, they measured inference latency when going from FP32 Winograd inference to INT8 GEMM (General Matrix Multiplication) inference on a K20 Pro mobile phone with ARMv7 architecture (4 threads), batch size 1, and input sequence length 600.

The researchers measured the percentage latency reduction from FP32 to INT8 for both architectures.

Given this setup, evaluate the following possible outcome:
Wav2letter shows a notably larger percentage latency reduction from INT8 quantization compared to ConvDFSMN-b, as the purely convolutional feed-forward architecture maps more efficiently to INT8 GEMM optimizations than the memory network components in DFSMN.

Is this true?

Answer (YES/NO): YES